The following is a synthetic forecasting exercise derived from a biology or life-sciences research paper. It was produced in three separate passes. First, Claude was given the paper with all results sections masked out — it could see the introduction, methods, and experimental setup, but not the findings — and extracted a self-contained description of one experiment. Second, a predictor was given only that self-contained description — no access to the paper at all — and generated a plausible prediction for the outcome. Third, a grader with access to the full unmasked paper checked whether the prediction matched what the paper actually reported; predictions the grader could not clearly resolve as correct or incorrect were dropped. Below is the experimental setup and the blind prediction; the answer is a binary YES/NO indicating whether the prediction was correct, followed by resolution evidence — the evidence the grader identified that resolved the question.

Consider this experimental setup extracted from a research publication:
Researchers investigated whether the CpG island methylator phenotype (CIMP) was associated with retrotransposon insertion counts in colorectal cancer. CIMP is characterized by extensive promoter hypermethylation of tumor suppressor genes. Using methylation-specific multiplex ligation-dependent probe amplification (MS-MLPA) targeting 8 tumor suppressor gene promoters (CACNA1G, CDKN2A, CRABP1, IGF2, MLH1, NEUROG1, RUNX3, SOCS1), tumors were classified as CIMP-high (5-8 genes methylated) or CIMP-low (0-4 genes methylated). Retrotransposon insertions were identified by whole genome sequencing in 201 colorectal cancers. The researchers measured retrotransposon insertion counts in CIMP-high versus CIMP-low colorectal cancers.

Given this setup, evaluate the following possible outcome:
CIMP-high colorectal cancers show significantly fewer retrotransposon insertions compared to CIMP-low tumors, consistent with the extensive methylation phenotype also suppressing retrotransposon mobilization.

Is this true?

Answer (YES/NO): NO